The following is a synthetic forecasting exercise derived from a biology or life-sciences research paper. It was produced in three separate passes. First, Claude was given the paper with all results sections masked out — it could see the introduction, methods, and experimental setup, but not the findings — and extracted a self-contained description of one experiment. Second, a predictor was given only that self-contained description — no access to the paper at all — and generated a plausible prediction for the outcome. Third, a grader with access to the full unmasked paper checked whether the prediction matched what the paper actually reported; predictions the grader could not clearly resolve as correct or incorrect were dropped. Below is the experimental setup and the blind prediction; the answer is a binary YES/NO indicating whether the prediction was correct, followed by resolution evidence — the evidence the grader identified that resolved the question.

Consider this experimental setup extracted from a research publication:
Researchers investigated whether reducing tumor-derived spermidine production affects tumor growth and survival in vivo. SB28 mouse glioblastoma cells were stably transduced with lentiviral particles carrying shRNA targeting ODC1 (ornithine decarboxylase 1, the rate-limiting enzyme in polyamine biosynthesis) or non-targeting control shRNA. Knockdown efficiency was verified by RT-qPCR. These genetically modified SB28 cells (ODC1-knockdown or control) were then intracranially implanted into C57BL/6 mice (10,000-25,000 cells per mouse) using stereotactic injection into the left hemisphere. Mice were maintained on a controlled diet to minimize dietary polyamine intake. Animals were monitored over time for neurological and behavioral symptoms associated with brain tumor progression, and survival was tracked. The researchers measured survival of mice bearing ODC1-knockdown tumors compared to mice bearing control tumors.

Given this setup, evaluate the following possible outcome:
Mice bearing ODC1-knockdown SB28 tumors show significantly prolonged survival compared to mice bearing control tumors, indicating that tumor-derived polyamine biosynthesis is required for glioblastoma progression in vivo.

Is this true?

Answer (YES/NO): YES